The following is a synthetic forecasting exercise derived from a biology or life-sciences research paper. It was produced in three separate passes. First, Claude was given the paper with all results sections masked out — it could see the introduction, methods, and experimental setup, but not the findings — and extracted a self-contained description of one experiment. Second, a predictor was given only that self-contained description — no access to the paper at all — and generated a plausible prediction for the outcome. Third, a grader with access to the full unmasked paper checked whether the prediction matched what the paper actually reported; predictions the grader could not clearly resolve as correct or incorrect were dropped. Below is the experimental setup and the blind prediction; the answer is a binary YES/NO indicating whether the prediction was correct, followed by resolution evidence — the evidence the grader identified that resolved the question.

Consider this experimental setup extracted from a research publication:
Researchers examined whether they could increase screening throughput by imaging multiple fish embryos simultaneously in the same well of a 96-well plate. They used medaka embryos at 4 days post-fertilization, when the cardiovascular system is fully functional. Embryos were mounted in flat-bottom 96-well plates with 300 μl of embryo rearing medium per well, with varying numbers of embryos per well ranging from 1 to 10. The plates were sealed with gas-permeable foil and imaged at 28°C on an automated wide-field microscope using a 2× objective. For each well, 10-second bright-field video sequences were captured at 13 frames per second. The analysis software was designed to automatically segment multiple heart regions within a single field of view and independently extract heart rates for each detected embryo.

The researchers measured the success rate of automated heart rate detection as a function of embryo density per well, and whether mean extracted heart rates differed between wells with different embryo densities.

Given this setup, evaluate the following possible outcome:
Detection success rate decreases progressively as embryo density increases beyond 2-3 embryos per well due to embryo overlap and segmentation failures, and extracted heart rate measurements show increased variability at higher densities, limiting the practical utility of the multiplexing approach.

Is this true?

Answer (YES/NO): NO